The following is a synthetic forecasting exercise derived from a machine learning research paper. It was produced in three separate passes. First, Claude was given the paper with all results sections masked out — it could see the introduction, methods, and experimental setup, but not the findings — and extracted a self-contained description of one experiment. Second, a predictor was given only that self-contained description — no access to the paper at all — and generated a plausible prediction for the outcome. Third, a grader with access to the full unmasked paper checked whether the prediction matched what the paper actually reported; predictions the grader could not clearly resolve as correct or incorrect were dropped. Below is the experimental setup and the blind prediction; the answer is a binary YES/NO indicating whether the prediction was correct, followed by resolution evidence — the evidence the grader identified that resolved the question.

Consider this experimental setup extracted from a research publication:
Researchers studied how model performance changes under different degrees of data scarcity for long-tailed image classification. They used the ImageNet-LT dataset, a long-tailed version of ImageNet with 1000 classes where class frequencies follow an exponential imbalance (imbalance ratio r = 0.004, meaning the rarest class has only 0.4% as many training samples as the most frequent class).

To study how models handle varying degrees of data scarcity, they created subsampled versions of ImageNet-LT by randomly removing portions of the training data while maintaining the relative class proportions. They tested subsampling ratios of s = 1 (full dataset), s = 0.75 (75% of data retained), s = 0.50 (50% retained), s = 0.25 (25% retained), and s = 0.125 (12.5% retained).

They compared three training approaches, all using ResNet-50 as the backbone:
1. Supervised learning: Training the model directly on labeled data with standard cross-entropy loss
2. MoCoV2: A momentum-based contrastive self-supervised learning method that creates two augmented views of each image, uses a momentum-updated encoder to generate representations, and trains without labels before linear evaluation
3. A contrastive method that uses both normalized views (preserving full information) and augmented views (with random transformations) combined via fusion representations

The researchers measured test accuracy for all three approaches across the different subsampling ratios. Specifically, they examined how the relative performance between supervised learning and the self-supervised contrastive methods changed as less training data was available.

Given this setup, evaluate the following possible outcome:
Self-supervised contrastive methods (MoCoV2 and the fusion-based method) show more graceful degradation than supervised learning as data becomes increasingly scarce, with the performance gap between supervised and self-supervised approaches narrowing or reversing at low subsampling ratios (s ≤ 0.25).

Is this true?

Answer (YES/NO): YES